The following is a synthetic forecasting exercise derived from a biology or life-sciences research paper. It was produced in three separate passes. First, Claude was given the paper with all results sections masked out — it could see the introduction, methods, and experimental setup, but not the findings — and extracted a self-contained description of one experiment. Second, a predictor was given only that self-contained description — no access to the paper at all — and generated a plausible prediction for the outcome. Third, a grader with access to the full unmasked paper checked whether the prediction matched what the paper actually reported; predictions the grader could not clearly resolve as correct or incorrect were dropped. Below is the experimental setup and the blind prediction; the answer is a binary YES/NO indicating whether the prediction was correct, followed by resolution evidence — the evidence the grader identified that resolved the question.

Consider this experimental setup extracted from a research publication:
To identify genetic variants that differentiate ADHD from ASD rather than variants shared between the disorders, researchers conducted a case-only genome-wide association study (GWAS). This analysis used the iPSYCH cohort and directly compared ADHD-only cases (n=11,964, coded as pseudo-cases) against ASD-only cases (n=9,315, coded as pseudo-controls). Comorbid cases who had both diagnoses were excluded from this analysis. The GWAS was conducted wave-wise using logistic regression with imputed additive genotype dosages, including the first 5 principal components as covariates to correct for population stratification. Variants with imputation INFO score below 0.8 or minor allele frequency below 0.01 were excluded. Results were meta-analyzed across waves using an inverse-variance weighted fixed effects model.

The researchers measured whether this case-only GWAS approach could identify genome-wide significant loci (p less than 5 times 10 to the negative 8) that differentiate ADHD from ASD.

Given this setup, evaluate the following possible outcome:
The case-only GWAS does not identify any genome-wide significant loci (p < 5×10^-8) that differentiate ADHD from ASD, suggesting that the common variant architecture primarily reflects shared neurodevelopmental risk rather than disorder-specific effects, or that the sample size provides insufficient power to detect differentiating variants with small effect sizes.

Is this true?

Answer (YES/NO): NO